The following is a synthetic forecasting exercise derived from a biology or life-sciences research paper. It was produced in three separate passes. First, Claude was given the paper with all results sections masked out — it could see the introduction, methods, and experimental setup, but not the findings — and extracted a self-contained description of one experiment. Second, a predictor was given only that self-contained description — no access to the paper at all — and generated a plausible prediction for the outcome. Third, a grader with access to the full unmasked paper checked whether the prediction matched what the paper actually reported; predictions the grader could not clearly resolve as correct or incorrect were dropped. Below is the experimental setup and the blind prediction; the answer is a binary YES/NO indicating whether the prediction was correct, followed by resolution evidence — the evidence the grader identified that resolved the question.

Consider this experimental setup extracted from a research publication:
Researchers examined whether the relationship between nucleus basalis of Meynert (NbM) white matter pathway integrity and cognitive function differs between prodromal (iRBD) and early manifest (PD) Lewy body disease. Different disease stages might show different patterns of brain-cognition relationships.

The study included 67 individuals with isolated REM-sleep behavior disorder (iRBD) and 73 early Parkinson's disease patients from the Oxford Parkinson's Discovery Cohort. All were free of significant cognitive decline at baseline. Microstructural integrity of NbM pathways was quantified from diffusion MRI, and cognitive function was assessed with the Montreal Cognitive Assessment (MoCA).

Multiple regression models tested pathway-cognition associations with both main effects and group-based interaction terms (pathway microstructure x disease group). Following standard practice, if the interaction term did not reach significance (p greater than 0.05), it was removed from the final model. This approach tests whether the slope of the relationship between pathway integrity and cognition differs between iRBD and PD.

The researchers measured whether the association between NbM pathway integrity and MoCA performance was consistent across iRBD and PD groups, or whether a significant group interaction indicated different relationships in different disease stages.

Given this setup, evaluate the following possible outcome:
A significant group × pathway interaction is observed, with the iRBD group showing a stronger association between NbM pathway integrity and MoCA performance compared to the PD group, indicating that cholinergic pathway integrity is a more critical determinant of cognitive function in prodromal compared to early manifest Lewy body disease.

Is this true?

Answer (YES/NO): NO